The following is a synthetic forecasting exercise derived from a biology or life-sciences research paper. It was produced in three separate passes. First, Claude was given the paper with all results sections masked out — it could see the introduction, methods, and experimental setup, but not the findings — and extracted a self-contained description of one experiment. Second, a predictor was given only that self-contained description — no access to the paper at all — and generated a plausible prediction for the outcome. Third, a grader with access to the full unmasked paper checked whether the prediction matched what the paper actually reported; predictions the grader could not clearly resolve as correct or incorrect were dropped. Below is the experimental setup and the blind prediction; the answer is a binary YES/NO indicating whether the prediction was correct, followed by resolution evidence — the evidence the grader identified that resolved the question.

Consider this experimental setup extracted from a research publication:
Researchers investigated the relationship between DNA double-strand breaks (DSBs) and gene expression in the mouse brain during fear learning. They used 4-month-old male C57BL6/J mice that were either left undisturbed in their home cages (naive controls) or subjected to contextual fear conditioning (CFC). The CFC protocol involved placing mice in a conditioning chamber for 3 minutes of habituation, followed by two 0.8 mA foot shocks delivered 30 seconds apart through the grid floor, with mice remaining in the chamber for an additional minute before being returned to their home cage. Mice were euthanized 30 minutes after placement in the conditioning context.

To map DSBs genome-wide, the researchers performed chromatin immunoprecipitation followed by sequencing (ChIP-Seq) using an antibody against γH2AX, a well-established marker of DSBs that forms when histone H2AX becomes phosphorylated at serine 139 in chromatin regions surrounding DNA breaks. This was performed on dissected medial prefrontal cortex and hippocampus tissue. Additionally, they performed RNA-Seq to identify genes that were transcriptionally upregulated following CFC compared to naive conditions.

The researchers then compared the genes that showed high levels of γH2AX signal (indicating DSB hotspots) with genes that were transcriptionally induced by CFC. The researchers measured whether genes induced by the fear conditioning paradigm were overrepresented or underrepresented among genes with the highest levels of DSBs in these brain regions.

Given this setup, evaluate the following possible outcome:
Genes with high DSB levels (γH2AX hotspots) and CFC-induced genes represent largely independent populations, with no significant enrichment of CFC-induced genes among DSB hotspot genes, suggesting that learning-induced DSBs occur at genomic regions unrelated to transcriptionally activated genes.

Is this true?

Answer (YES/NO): NO